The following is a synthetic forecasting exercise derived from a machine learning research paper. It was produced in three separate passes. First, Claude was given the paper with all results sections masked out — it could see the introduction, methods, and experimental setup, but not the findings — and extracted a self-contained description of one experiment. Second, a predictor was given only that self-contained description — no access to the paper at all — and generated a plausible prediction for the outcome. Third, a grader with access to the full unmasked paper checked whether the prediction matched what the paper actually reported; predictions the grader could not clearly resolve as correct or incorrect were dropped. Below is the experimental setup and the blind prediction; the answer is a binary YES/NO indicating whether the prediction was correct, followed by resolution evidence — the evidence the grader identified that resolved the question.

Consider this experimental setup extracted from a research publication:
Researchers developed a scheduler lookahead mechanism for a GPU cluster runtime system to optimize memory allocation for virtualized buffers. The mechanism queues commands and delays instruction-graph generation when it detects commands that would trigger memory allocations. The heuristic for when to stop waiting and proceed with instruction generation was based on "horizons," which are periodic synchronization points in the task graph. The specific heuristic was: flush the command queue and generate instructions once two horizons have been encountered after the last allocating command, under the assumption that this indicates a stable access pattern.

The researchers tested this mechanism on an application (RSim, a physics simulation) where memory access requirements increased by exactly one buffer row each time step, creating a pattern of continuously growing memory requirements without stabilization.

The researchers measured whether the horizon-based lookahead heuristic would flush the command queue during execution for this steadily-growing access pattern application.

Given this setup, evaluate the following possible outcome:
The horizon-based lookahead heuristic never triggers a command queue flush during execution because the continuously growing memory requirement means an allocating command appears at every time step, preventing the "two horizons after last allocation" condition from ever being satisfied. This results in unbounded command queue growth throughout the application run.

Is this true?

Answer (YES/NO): YES